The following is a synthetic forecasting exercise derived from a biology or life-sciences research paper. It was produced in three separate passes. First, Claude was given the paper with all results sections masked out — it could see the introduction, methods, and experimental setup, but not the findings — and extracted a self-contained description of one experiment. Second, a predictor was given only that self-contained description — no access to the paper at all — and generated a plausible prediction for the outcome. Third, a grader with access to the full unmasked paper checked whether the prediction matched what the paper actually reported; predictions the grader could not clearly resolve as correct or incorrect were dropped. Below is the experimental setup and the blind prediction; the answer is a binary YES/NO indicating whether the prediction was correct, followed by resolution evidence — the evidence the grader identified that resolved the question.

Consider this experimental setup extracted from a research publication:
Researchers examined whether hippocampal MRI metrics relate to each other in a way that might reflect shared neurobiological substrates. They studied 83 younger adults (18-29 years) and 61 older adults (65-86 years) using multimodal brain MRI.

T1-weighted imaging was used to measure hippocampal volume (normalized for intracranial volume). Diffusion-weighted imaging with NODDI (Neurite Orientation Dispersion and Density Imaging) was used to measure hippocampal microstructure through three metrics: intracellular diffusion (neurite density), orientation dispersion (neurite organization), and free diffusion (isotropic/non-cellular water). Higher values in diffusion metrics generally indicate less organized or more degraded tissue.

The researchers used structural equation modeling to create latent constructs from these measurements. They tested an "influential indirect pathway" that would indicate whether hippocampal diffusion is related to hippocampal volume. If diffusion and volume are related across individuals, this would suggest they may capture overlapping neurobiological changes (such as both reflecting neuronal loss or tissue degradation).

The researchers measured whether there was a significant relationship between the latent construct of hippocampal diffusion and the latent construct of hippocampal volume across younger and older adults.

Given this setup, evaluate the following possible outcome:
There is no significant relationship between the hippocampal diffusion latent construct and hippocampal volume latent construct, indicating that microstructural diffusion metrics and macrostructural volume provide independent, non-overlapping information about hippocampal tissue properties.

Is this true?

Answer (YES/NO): YES